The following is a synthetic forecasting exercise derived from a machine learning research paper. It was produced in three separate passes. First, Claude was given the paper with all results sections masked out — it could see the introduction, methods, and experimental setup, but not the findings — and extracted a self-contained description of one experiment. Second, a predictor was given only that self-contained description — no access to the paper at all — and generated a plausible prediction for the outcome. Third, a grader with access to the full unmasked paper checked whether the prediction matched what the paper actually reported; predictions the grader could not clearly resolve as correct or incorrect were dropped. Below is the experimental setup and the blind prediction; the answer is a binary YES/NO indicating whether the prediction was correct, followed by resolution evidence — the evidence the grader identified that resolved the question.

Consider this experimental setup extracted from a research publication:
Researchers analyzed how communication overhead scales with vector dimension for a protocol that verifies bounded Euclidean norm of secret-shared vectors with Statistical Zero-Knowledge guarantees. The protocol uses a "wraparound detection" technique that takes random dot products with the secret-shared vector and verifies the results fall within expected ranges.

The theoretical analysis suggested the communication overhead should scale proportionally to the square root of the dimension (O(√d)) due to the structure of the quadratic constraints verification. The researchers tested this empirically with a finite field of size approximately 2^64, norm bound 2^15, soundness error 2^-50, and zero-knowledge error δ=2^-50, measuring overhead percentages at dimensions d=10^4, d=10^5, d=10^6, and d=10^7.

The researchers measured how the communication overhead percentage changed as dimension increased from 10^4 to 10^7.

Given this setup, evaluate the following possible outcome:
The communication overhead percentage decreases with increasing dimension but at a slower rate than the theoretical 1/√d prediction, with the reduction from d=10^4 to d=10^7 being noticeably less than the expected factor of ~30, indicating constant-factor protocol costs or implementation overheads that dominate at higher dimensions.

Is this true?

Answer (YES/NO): NO